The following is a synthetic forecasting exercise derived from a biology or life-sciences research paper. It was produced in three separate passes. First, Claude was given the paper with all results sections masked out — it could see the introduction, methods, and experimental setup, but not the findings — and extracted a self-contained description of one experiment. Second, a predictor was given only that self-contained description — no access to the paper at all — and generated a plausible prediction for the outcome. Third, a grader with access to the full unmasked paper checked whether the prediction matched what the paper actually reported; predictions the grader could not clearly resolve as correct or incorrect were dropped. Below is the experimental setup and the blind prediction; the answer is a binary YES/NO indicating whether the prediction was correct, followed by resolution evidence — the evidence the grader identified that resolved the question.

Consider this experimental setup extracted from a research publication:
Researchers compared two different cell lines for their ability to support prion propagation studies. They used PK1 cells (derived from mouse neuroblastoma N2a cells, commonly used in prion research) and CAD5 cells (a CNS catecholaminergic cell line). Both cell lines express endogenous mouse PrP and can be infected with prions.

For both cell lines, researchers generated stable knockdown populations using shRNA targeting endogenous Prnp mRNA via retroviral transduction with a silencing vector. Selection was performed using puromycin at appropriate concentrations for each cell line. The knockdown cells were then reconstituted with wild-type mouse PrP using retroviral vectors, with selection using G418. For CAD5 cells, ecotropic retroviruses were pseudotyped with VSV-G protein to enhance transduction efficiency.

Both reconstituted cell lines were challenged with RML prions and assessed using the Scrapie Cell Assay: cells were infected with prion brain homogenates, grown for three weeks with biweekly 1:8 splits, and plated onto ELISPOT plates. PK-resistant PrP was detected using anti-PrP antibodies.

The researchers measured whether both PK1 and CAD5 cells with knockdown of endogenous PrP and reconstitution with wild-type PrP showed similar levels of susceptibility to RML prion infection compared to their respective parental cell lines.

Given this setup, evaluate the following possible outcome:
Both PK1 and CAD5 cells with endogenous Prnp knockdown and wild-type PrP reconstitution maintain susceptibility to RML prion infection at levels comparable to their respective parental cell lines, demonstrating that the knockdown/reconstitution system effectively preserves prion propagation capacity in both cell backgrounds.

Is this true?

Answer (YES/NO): YES